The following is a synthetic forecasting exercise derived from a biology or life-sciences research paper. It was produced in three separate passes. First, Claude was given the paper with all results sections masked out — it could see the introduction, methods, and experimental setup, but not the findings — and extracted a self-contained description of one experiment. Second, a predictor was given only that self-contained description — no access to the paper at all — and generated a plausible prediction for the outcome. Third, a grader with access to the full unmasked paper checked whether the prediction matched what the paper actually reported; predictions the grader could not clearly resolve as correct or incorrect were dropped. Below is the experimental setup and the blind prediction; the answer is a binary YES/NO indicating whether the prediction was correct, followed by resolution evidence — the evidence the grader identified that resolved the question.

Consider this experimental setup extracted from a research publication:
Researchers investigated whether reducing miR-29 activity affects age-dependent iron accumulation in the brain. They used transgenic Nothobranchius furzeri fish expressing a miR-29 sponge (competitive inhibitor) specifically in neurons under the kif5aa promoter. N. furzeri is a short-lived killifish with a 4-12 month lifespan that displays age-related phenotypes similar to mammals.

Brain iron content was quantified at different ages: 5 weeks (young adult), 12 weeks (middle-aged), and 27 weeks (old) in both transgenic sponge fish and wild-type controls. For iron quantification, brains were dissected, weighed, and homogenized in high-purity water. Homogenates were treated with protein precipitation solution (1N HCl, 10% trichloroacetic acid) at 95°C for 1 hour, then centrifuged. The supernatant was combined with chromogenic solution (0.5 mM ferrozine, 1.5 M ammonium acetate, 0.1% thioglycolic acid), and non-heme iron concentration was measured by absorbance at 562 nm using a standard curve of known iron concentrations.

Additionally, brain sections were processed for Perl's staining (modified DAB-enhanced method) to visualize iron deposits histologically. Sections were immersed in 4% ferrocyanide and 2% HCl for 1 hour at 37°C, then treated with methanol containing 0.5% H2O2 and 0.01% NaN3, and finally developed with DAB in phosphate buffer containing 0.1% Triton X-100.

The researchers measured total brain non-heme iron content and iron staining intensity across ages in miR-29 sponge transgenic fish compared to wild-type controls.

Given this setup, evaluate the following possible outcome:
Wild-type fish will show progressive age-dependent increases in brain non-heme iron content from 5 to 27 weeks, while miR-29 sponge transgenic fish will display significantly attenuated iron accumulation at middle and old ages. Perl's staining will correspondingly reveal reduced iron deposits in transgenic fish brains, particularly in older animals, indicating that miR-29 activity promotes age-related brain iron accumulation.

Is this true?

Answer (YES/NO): NO